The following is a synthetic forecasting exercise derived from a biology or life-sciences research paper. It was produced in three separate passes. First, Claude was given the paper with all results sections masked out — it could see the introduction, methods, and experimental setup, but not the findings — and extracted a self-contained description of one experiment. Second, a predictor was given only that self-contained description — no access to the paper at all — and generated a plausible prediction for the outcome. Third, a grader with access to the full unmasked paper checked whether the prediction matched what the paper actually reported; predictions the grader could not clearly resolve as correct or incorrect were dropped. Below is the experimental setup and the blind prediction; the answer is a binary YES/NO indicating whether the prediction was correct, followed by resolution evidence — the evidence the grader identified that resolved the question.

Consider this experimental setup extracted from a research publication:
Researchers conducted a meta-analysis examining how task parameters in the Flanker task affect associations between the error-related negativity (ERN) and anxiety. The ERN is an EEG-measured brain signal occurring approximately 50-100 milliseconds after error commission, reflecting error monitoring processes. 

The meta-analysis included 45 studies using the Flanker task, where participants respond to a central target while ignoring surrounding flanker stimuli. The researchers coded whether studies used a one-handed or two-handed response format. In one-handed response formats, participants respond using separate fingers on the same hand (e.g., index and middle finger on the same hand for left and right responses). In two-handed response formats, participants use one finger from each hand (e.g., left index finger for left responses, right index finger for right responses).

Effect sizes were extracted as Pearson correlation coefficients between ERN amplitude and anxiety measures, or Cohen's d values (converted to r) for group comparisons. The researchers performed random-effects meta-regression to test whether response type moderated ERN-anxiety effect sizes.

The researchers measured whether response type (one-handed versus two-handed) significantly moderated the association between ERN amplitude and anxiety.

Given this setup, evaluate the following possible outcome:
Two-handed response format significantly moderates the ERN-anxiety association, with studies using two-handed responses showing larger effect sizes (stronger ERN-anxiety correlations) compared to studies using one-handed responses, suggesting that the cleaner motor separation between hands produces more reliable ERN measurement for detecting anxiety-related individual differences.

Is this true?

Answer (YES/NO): YES